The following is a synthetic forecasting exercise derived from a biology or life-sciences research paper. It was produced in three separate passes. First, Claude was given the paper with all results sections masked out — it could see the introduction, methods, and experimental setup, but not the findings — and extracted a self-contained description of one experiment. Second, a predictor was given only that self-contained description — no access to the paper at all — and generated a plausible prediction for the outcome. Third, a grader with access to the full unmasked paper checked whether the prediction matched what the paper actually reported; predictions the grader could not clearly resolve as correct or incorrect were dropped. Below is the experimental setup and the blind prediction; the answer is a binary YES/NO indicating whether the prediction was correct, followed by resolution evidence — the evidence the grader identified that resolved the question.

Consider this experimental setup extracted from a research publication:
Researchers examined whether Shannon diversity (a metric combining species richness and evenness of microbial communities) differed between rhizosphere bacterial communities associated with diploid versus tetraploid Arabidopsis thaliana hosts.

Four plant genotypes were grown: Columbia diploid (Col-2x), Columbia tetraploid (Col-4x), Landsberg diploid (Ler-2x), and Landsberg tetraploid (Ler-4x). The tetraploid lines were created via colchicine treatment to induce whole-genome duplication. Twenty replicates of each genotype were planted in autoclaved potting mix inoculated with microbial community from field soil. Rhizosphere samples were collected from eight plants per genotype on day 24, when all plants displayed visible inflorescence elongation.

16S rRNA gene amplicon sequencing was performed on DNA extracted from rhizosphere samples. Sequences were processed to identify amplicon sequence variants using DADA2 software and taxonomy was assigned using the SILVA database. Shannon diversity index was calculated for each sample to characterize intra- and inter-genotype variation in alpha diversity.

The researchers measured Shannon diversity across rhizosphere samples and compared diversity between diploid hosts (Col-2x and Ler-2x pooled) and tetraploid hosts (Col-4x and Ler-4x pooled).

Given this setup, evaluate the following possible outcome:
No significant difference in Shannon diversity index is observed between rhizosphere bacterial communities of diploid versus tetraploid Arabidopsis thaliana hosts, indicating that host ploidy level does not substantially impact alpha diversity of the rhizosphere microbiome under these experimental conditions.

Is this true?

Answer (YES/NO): YES